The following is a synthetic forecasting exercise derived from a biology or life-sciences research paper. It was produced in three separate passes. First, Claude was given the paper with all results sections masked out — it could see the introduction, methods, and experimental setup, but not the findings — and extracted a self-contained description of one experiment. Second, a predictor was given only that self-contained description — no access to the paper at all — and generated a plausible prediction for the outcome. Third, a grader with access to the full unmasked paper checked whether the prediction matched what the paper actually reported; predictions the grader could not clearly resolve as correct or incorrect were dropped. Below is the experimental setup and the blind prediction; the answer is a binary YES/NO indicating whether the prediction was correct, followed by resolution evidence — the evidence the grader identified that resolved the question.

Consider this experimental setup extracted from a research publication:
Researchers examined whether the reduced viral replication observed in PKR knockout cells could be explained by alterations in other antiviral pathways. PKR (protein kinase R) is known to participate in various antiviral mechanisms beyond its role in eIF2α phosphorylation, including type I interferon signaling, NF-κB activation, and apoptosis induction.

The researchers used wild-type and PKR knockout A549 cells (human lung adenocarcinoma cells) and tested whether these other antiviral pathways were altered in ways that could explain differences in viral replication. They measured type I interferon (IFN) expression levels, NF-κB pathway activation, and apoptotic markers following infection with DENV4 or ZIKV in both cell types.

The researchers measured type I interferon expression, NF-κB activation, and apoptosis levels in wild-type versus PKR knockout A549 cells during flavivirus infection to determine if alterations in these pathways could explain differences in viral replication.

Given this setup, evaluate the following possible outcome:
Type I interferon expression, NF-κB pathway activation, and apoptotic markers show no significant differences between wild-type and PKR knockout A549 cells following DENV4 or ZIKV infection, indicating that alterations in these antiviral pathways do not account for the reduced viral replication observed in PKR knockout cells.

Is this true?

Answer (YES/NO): YES